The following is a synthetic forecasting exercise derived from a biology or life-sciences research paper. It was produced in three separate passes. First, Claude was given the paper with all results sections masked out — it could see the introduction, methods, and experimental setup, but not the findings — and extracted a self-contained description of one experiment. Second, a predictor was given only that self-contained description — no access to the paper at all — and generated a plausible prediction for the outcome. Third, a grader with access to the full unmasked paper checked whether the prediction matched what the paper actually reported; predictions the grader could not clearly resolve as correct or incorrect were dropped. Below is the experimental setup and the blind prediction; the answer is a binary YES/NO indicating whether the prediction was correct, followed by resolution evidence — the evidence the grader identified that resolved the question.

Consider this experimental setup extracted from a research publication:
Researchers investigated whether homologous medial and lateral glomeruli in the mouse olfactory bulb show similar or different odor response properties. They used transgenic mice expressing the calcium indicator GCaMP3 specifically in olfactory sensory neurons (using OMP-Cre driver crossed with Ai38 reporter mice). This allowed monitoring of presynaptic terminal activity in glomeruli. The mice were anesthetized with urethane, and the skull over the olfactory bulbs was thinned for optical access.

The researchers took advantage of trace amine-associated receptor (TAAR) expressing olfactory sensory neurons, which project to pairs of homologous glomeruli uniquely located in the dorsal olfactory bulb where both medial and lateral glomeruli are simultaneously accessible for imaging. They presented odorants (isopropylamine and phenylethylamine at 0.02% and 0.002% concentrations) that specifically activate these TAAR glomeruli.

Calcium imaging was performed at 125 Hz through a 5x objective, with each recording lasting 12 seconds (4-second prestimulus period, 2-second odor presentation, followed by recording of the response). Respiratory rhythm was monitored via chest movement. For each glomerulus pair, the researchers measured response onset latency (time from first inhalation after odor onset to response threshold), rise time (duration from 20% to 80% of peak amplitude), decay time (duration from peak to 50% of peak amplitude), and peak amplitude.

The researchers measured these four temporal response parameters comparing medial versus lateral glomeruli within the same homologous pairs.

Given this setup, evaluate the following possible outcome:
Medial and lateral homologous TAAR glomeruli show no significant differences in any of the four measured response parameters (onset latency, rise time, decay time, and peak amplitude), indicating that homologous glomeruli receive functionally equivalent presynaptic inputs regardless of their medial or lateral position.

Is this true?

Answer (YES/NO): YES